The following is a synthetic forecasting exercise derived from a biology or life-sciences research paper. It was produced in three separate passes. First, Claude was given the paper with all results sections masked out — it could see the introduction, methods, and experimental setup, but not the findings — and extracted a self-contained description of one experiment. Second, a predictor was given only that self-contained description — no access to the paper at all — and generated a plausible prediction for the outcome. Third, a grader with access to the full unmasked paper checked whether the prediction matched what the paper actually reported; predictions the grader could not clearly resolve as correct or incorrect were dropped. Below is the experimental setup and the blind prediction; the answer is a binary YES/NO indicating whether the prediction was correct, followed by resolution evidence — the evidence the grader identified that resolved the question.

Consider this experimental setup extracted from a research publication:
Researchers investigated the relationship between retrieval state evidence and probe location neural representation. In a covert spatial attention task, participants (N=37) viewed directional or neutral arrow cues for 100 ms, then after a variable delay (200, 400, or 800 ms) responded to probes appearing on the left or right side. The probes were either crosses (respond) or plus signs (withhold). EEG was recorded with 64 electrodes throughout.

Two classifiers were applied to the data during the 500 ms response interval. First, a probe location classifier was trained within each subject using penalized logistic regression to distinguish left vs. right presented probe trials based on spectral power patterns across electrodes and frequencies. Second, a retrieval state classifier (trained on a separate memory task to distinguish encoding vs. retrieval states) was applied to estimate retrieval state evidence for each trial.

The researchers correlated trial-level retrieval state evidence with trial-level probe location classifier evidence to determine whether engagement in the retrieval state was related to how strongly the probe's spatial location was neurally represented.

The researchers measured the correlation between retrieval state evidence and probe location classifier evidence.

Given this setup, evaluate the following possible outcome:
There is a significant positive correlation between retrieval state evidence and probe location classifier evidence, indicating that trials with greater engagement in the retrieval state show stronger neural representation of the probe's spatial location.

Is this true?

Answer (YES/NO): YES